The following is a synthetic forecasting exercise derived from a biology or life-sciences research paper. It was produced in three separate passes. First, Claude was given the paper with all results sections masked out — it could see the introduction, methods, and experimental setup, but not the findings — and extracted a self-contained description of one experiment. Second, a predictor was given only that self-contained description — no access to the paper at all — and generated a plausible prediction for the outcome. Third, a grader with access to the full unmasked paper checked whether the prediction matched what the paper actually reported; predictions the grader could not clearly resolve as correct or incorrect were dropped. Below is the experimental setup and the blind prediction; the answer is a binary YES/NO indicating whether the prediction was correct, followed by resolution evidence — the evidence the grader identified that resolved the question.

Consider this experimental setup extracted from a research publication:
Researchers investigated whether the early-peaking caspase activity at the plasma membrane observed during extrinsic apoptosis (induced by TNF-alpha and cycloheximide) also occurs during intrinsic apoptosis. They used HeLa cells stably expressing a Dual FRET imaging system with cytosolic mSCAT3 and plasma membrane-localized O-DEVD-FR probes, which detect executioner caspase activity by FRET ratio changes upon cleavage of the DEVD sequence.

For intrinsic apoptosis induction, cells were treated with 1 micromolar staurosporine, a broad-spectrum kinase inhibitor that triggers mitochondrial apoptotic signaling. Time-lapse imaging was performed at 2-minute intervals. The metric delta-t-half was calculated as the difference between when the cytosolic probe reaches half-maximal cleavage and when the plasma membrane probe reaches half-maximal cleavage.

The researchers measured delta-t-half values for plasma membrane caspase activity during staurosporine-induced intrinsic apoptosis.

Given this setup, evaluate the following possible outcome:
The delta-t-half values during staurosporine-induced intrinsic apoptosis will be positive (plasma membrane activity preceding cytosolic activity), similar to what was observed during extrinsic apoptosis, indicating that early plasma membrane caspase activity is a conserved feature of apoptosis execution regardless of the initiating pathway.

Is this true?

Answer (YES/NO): YES